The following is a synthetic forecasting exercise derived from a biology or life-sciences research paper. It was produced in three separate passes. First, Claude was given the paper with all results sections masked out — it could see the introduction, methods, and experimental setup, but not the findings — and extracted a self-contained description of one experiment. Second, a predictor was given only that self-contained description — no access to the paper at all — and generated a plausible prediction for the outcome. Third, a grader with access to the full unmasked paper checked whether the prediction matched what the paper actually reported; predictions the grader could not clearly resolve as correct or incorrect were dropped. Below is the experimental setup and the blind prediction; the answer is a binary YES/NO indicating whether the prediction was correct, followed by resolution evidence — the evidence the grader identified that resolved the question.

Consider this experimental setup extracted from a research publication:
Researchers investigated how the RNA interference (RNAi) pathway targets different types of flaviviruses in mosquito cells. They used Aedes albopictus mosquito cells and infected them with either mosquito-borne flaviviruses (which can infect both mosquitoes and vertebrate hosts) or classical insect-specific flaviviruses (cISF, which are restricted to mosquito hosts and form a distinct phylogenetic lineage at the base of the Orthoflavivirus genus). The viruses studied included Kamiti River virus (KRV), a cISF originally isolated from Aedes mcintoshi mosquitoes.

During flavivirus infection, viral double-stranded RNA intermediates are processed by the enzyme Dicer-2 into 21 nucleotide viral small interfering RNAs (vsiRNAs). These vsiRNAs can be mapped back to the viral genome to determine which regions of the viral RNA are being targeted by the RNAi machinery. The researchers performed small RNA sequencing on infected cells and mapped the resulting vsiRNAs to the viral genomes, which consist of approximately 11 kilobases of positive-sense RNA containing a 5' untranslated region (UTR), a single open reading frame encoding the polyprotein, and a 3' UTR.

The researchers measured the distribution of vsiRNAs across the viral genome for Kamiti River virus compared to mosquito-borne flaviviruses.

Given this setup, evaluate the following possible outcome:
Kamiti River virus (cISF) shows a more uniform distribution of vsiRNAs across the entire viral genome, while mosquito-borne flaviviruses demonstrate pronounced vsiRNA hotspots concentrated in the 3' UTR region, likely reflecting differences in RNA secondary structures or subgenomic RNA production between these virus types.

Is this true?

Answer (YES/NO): NO